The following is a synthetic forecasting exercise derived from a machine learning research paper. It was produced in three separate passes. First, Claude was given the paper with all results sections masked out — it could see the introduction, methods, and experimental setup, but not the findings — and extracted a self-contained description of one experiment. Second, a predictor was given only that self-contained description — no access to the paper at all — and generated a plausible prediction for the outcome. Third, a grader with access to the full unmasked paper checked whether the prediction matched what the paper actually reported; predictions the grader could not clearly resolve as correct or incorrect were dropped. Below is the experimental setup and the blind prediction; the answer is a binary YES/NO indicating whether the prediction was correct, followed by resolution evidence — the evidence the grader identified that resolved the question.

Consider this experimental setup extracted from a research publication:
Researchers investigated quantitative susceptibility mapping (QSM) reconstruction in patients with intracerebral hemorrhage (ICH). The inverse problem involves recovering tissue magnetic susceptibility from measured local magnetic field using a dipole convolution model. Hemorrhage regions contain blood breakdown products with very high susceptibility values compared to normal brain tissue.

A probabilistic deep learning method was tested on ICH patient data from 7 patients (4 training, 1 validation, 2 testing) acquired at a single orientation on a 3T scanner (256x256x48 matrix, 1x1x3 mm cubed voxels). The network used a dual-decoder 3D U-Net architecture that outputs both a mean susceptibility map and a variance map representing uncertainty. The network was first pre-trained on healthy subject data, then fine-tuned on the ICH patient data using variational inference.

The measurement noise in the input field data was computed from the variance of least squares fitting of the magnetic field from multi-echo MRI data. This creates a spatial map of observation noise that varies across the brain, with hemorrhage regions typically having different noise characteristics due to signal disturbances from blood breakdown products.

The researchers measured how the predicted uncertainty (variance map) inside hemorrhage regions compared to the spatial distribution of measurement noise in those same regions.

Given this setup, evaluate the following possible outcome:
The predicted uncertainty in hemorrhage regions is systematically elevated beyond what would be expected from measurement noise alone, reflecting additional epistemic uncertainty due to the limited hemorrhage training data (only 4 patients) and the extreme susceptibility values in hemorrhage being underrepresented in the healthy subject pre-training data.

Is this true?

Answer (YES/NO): NO